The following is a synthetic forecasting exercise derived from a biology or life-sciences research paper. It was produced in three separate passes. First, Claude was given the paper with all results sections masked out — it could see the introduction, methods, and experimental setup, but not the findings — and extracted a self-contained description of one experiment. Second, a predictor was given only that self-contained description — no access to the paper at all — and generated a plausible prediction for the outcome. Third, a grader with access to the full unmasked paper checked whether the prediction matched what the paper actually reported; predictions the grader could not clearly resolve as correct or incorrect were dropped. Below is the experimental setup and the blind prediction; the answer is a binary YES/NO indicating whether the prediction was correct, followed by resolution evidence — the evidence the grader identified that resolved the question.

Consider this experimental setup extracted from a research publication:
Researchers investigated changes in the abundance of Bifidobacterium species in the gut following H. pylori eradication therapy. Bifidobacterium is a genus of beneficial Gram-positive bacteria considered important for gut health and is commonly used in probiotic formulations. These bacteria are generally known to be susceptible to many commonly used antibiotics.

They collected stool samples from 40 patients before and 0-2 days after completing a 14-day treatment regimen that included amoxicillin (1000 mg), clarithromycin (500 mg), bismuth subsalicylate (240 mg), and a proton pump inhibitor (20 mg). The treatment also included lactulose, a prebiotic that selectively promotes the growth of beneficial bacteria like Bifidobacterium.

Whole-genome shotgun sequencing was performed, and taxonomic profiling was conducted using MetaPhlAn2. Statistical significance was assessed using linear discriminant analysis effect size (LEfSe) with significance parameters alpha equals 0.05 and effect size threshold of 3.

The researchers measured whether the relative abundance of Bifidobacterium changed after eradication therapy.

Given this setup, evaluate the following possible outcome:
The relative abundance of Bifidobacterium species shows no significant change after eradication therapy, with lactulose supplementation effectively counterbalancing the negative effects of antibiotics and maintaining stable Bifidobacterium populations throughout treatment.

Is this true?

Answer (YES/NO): NO